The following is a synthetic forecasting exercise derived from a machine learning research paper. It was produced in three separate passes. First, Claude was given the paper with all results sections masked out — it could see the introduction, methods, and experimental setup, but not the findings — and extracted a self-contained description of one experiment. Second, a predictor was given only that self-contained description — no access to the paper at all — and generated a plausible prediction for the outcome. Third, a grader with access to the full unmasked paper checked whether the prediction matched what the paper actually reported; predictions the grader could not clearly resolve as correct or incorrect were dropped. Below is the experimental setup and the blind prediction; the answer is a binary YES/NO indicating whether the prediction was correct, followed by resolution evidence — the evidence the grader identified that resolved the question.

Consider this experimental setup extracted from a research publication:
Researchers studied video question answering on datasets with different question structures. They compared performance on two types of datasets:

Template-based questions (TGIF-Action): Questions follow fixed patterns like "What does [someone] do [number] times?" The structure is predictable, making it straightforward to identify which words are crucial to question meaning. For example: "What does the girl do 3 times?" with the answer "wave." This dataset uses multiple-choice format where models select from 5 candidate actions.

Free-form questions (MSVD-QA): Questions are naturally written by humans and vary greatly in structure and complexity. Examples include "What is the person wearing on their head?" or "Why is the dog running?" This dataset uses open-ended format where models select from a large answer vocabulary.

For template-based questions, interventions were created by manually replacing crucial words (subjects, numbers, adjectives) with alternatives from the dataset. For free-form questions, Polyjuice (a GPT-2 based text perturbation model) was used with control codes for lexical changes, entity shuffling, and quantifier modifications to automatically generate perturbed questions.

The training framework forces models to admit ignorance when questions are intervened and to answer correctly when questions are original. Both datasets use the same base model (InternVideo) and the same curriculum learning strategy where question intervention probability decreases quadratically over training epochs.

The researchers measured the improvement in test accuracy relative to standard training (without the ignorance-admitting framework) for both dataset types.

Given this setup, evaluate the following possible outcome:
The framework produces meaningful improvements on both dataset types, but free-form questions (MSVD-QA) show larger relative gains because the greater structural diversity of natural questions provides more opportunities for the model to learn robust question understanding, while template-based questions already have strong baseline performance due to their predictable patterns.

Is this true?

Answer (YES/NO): NO